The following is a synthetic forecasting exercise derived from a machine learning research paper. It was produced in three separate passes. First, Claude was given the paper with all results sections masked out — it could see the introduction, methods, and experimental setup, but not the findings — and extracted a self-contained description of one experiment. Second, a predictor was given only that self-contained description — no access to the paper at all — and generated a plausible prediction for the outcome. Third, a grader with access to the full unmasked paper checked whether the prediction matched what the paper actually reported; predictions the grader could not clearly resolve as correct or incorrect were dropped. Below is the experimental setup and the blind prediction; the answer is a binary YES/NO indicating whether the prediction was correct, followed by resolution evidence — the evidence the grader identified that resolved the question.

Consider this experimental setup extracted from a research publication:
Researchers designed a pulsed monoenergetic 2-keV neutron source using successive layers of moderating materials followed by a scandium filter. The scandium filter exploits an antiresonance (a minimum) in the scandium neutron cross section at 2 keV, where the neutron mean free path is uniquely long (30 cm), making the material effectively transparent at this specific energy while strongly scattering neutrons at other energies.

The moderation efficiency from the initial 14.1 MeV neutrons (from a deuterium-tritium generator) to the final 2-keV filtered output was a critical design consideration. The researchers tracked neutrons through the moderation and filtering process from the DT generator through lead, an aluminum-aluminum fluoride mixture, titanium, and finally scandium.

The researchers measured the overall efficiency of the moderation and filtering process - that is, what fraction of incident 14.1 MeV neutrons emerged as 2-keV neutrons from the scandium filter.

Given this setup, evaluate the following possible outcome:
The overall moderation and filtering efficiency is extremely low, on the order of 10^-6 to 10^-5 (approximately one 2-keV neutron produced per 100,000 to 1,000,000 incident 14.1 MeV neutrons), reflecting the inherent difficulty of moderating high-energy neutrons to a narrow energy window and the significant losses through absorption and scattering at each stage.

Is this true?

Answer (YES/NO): NO